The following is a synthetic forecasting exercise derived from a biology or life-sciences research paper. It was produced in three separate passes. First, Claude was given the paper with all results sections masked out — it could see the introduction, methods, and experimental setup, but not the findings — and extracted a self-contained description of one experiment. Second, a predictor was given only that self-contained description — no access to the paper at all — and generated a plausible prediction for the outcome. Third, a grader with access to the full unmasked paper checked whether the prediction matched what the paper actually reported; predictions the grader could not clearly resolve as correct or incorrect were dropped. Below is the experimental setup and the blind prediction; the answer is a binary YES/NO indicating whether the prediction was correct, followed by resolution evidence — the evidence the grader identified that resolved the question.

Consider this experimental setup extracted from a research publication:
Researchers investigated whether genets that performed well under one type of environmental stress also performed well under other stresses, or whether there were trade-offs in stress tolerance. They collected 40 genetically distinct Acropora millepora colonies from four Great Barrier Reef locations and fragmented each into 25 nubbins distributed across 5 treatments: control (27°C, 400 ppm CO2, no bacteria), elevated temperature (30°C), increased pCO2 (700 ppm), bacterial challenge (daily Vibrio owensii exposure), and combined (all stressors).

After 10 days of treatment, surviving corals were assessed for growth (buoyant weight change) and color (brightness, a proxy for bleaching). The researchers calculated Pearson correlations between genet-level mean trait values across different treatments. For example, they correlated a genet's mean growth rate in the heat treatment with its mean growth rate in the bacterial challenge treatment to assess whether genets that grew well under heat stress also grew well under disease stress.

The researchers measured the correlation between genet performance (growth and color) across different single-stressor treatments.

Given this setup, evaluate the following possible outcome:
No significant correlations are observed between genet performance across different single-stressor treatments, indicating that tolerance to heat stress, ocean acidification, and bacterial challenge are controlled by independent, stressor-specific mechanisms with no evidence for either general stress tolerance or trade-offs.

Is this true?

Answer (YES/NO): NO